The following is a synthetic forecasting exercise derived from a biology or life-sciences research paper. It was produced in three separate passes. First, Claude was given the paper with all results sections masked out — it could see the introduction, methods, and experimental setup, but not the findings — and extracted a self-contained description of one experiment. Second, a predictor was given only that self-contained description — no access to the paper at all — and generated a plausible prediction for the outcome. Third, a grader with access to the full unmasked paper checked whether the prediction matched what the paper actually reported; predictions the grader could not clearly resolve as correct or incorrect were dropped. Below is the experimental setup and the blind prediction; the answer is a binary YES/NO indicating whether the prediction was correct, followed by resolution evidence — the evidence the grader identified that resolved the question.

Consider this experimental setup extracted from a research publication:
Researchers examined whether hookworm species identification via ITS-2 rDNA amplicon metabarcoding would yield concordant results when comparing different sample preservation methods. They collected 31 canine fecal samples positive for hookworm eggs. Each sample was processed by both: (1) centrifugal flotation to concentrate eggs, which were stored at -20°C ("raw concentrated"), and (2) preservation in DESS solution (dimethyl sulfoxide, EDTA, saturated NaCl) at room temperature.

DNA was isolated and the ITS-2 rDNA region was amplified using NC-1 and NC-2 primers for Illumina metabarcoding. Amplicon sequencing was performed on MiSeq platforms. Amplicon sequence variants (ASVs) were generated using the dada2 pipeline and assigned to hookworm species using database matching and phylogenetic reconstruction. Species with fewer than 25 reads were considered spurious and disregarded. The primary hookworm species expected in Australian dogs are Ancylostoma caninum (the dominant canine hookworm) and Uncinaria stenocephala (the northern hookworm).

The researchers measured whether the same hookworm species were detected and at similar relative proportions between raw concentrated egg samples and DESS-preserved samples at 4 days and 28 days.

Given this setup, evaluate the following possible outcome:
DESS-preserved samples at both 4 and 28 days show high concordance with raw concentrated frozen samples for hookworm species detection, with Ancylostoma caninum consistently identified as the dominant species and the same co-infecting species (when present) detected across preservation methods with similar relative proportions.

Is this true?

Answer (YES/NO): YES